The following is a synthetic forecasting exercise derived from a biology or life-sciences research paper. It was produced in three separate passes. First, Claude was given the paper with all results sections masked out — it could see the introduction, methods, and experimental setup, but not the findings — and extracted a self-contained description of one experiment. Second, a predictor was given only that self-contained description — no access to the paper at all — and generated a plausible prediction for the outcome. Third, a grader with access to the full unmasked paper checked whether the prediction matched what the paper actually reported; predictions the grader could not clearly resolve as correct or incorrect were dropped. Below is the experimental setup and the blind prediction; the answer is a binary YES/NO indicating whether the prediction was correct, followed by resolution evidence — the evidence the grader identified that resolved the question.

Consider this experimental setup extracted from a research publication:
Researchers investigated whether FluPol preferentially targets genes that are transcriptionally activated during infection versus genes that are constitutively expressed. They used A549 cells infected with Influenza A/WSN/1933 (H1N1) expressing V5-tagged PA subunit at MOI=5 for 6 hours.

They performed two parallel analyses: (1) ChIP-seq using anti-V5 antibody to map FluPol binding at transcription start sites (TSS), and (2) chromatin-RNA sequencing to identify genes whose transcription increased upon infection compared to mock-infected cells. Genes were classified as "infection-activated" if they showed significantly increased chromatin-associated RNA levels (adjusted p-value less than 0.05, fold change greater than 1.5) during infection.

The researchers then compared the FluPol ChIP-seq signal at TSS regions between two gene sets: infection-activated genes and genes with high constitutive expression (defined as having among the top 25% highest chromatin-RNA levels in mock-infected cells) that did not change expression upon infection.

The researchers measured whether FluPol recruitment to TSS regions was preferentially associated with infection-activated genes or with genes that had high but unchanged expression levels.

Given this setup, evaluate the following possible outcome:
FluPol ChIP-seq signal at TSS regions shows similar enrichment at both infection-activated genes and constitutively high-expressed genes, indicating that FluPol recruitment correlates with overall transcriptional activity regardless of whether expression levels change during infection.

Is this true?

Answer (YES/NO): NO